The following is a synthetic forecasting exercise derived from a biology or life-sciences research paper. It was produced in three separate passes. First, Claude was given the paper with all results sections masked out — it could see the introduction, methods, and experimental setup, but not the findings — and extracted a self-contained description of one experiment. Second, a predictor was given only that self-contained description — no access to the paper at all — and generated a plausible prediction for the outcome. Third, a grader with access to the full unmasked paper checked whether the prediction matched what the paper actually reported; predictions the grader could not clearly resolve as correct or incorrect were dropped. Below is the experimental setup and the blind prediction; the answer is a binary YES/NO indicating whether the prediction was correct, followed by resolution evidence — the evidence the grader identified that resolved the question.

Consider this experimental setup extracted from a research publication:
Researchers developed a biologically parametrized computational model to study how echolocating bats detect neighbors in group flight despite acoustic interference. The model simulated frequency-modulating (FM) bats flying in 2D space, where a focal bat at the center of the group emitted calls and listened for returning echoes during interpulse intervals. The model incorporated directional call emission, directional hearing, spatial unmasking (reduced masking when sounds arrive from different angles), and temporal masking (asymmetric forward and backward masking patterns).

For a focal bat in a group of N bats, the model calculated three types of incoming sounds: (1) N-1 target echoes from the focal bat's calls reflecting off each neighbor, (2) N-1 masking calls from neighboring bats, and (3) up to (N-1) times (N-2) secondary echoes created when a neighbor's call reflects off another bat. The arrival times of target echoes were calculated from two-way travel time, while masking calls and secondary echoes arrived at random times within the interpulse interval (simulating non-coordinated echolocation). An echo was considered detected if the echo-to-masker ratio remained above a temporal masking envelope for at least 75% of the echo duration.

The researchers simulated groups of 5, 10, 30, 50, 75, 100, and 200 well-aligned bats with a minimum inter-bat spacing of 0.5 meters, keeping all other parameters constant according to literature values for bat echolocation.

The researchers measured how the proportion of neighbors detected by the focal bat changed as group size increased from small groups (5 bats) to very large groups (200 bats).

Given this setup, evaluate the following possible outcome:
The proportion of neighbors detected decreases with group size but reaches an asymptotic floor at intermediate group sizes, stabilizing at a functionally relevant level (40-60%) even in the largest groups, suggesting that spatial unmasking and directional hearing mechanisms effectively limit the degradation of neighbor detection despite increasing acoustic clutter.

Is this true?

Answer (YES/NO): NO